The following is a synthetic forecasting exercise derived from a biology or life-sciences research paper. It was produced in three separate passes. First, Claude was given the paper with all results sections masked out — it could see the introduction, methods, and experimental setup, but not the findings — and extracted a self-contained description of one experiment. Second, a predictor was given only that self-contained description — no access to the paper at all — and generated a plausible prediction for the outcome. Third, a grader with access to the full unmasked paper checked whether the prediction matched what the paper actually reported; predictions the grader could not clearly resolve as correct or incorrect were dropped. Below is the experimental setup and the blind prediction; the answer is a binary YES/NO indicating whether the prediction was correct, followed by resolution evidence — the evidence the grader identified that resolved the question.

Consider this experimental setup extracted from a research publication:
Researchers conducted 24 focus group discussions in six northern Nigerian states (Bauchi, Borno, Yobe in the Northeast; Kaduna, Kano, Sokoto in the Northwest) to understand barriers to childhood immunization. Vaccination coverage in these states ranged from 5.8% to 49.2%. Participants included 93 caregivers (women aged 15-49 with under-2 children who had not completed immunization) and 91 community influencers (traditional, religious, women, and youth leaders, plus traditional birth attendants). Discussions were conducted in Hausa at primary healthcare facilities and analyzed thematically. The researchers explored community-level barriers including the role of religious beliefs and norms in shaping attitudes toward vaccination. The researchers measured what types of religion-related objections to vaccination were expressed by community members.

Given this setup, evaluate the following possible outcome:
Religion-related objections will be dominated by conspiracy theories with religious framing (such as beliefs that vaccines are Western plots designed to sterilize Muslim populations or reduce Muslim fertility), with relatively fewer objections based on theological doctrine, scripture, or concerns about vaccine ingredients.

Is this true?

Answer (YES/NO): NO